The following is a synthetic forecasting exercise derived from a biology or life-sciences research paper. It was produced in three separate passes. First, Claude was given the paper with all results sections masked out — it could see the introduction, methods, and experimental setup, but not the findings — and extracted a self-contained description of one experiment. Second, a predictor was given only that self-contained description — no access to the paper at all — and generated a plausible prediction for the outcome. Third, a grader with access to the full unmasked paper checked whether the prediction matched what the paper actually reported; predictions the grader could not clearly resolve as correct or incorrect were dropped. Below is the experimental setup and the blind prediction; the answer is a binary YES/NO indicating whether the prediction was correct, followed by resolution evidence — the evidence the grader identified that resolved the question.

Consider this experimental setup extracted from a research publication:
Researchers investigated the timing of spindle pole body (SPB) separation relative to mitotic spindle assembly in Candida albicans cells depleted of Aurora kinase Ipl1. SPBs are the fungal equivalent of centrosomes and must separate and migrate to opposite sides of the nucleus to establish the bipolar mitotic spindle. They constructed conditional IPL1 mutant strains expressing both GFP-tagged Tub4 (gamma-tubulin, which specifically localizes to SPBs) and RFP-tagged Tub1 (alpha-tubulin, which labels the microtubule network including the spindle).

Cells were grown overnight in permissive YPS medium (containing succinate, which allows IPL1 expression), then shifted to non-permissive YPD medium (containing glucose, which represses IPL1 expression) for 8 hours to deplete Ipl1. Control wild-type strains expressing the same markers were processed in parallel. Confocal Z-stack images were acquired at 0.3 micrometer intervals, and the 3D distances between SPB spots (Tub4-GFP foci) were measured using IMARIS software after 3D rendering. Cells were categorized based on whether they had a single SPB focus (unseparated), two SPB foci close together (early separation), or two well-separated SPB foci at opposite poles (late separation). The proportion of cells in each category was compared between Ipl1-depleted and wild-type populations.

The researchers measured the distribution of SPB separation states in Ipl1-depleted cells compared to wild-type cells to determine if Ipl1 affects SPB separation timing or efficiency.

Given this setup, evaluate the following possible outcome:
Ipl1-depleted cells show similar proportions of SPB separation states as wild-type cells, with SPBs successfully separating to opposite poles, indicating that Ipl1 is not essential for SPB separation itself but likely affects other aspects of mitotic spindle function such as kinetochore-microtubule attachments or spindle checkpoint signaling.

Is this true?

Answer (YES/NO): NO